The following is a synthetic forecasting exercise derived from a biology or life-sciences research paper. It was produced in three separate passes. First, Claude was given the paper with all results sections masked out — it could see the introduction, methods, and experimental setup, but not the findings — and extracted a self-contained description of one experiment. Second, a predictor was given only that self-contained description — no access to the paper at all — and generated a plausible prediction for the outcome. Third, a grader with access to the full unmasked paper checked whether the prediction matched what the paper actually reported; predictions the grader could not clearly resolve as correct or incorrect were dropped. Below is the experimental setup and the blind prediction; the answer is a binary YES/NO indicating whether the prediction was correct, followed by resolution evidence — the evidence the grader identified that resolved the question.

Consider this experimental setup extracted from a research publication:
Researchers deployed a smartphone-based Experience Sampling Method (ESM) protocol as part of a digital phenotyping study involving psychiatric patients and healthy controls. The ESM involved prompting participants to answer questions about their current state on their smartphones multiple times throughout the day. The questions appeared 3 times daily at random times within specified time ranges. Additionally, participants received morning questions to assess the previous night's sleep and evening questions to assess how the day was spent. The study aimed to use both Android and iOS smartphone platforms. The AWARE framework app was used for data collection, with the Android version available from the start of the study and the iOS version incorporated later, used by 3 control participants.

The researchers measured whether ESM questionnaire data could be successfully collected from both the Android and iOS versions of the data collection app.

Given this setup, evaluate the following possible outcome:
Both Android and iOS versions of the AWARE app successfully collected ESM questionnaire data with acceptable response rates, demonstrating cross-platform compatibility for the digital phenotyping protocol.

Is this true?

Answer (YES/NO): NO